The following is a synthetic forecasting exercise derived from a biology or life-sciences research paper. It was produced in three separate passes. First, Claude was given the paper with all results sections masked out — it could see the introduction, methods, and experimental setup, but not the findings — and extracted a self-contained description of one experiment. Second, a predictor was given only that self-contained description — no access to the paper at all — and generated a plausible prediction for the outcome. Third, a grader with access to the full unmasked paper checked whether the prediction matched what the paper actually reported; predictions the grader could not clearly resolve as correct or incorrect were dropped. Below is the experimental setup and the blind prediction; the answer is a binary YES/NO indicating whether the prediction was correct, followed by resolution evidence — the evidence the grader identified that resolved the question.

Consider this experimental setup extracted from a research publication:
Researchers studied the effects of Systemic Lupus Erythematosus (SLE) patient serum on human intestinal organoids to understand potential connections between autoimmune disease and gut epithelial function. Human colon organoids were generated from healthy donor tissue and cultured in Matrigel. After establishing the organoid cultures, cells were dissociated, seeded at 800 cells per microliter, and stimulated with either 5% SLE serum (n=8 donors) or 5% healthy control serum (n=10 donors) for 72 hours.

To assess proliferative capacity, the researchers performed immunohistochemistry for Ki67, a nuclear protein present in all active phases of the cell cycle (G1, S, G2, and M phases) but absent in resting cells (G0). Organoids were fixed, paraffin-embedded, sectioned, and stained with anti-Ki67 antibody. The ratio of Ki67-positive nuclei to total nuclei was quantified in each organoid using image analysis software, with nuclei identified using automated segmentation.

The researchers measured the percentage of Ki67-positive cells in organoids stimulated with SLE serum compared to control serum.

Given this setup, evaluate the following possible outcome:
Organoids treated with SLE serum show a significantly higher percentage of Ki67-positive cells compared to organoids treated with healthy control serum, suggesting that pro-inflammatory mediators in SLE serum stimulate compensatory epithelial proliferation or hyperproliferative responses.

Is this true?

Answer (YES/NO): NO